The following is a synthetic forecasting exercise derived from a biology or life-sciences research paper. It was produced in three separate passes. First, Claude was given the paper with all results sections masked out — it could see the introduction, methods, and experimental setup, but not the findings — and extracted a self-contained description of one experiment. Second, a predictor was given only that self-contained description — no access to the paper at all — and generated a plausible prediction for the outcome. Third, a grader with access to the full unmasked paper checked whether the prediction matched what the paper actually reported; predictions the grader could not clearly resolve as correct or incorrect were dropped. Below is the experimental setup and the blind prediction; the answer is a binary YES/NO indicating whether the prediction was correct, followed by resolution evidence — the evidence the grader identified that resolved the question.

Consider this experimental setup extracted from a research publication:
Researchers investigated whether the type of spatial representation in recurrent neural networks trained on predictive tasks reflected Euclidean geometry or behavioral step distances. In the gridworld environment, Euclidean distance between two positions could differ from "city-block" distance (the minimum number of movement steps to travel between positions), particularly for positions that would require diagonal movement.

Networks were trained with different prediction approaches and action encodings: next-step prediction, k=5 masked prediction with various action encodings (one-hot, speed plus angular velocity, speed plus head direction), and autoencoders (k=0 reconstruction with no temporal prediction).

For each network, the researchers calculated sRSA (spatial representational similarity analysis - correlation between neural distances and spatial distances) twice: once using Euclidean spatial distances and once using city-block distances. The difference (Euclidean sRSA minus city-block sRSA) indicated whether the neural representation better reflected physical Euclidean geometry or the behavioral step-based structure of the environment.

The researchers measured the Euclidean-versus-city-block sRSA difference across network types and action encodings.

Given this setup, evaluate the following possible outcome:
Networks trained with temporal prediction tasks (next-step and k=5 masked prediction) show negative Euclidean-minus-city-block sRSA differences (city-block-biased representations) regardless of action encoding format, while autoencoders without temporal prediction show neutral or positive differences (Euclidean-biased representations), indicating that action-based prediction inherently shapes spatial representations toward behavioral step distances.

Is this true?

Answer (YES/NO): NO